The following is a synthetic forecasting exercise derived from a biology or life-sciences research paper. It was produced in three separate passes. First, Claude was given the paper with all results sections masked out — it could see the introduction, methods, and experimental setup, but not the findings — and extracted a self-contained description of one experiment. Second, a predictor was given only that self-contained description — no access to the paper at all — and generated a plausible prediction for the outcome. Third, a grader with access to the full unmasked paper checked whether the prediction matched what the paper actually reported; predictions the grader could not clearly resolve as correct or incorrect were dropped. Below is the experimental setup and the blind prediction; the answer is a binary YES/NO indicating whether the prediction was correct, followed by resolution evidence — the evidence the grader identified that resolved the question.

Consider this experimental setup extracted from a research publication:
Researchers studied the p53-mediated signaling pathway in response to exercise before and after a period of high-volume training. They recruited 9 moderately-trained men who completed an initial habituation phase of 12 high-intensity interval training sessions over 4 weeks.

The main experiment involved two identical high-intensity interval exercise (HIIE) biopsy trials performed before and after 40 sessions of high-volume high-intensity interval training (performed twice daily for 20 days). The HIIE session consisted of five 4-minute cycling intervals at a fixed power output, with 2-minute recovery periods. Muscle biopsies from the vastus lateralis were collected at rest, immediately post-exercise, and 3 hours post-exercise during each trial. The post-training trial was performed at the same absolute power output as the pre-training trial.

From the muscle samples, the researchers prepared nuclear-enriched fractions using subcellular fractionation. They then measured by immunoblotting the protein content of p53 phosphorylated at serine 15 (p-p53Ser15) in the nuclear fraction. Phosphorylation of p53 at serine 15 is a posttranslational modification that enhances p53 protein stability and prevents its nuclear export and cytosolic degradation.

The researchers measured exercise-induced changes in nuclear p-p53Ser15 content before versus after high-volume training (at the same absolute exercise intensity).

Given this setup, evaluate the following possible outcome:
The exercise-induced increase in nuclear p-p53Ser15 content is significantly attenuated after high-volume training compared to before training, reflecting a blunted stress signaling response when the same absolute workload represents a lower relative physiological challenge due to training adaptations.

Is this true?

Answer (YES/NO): YES